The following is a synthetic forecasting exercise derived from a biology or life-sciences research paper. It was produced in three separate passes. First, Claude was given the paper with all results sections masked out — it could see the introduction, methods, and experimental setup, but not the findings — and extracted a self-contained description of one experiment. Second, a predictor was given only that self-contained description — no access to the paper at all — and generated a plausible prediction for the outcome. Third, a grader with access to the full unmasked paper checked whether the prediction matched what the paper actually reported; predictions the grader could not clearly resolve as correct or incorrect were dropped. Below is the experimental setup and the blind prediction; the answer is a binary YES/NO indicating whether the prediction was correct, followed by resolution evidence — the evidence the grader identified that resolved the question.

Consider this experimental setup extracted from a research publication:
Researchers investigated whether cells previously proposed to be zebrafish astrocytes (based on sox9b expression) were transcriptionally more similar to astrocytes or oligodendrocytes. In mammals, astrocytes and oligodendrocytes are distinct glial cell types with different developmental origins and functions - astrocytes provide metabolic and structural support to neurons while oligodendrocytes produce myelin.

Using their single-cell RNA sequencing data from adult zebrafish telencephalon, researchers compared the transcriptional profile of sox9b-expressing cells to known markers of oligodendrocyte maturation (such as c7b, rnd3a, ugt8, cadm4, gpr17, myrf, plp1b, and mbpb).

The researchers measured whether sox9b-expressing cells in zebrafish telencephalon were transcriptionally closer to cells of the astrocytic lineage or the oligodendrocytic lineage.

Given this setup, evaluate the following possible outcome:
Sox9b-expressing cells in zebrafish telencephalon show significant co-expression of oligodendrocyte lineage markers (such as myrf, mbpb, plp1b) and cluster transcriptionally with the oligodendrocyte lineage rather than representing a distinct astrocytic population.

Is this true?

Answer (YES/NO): YES